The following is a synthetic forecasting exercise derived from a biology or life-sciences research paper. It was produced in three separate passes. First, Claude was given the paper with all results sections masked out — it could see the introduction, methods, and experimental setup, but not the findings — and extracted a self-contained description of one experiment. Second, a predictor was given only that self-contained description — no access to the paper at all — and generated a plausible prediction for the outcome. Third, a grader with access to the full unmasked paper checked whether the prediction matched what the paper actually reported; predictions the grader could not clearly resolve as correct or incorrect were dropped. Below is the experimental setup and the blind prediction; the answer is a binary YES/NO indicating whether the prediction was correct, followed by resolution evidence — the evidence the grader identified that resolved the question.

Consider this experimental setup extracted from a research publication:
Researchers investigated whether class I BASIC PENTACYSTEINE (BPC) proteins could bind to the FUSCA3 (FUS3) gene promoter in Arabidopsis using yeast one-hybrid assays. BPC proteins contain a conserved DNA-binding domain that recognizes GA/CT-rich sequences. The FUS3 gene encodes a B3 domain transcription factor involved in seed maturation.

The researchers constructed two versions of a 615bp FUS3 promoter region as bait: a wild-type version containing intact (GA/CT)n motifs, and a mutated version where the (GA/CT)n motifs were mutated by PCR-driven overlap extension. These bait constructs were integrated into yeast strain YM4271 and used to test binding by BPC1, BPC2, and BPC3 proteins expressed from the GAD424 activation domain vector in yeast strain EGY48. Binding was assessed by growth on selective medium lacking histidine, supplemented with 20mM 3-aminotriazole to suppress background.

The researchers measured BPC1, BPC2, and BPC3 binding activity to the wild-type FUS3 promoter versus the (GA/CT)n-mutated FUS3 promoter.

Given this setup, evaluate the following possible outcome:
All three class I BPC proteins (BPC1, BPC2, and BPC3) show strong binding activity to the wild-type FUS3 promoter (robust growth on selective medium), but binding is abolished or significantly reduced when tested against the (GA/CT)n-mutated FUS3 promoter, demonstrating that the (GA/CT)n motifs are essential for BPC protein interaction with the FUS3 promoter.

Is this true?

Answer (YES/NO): YES